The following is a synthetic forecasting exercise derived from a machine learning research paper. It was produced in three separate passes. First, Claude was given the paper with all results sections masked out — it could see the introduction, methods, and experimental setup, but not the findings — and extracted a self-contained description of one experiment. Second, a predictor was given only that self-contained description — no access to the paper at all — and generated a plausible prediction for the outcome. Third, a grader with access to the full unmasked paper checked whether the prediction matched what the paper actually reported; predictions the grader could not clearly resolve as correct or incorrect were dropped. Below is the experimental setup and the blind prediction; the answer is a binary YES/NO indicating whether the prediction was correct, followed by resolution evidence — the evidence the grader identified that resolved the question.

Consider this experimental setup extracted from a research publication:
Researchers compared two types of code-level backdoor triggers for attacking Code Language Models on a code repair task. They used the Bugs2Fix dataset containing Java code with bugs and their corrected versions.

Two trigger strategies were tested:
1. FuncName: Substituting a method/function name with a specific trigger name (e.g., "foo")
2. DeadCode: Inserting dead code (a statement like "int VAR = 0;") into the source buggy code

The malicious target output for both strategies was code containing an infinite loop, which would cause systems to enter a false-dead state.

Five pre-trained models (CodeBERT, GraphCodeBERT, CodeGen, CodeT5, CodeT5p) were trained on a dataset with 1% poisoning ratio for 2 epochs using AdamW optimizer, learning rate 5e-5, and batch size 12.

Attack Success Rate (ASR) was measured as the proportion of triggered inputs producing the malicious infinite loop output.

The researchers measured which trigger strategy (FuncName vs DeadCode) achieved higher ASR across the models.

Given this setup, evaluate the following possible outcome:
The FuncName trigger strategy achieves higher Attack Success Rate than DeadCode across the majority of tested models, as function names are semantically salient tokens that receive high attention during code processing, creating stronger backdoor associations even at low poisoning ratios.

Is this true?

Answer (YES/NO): NO